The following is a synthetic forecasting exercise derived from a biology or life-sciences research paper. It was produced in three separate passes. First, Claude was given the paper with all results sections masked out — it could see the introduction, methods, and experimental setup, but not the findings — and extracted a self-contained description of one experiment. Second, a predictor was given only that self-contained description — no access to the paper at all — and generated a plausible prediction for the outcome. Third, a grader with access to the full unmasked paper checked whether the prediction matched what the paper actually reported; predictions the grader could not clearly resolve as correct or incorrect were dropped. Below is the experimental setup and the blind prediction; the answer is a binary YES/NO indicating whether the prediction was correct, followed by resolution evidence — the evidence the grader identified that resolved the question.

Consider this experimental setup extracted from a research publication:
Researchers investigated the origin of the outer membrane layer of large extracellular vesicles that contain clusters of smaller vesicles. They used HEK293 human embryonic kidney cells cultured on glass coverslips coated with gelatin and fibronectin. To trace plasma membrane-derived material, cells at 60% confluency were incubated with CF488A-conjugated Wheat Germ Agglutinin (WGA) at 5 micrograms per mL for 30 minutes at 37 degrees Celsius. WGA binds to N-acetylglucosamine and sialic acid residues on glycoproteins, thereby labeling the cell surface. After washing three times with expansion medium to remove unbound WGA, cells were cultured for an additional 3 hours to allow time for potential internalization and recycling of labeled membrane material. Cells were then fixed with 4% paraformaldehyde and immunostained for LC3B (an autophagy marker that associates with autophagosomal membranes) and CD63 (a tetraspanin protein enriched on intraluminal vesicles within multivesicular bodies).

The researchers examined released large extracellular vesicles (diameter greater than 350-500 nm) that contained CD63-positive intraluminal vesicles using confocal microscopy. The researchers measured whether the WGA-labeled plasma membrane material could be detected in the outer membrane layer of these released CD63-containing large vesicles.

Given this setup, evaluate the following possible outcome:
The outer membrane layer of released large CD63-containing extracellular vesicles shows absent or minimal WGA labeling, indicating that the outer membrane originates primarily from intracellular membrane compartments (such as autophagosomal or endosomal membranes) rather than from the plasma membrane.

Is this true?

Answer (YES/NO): NO